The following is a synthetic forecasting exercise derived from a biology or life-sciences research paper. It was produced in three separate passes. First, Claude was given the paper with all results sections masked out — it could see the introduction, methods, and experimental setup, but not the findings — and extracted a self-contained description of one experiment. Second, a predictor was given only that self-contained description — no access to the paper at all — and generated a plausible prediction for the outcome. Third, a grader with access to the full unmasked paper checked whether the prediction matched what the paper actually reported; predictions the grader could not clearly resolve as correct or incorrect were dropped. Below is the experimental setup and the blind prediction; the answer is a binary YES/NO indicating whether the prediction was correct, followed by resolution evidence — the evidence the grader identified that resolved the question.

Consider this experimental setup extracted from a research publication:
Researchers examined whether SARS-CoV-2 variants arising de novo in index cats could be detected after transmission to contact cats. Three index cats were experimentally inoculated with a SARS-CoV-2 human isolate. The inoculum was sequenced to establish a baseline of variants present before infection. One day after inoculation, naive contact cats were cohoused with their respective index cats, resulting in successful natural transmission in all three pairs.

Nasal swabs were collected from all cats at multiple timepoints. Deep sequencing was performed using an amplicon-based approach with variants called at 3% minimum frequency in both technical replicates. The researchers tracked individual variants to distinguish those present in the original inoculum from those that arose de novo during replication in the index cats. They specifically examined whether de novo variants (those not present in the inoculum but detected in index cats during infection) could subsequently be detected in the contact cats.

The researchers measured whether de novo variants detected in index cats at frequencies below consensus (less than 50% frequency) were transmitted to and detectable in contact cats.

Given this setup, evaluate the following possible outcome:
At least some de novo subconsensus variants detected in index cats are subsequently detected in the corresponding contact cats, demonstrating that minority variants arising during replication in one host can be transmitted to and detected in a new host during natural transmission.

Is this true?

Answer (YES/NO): YES